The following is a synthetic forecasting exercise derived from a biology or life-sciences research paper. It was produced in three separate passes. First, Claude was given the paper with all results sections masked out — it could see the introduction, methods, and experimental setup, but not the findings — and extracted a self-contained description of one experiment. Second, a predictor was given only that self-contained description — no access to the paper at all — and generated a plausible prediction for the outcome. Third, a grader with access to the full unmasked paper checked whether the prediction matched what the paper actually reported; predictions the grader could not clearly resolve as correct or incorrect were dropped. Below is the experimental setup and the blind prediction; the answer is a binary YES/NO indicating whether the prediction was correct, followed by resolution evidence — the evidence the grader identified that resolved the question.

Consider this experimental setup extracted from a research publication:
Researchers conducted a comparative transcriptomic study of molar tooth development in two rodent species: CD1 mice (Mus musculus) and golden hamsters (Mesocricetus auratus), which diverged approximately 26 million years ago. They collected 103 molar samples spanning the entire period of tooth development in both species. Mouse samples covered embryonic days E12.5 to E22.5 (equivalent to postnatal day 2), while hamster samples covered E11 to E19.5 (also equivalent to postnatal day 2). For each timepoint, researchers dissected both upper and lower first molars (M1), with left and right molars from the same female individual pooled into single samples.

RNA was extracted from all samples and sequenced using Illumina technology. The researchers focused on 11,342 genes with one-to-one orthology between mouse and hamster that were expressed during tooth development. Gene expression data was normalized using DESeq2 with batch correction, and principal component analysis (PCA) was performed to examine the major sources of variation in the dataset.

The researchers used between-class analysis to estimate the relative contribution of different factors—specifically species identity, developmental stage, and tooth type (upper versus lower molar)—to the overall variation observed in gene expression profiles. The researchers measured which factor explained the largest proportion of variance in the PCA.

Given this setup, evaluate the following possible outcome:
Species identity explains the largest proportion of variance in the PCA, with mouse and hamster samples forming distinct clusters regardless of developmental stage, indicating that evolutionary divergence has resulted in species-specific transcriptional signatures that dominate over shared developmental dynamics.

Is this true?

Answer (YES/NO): YES